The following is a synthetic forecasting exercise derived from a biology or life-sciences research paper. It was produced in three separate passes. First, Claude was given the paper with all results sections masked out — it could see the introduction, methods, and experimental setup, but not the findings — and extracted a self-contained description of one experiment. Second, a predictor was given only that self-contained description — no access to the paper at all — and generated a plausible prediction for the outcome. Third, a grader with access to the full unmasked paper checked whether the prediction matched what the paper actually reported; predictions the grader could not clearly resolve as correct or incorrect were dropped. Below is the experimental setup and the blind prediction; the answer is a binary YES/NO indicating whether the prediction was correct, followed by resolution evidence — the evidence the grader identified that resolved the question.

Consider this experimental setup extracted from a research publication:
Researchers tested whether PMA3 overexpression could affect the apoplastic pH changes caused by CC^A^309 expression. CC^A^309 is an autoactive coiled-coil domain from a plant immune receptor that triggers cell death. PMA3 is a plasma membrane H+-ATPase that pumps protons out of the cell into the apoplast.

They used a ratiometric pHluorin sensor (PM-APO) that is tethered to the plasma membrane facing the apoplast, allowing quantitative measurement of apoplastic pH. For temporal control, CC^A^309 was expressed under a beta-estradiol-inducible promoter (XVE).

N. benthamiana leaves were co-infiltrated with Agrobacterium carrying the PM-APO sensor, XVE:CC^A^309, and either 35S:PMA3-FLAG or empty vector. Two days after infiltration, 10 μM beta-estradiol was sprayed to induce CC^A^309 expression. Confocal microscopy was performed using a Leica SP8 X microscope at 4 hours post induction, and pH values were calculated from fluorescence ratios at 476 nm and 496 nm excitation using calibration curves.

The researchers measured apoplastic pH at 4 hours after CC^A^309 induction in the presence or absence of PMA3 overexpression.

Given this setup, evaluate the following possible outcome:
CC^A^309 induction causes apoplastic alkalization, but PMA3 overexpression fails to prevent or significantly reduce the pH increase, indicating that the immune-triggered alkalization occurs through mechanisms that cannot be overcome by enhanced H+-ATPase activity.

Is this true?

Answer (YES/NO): NO